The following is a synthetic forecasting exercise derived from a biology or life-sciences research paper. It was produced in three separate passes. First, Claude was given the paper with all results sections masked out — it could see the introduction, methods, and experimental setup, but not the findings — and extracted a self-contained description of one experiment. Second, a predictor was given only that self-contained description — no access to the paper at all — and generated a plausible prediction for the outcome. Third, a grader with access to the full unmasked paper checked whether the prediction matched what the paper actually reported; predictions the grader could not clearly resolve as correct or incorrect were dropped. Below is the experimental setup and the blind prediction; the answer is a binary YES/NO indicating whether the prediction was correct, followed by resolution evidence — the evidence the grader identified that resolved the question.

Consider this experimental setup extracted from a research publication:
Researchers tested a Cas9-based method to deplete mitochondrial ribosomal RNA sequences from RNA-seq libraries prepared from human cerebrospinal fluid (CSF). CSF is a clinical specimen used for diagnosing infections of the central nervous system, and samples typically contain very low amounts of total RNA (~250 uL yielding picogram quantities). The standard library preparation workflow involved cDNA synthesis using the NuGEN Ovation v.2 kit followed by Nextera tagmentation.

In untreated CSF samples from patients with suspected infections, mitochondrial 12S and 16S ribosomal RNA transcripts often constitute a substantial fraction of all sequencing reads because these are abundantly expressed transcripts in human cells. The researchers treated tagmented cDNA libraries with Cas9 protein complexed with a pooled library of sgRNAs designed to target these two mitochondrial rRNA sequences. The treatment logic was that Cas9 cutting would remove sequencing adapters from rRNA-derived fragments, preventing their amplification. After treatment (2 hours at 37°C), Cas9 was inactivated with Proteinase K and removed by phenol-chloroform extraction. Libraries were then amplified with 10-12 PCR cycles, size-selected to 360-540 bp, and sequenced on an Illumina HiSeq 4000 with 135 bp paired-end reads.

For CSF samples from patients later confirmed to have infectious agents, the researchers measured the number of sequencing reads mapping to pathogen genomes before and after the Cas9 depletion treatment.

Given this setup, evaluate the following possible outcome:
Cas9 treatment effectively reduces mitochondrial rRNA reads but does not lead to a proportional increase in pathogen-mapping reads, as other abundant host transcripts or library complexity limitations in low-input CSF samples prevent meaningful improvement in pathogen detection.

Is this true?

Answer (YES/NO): NO